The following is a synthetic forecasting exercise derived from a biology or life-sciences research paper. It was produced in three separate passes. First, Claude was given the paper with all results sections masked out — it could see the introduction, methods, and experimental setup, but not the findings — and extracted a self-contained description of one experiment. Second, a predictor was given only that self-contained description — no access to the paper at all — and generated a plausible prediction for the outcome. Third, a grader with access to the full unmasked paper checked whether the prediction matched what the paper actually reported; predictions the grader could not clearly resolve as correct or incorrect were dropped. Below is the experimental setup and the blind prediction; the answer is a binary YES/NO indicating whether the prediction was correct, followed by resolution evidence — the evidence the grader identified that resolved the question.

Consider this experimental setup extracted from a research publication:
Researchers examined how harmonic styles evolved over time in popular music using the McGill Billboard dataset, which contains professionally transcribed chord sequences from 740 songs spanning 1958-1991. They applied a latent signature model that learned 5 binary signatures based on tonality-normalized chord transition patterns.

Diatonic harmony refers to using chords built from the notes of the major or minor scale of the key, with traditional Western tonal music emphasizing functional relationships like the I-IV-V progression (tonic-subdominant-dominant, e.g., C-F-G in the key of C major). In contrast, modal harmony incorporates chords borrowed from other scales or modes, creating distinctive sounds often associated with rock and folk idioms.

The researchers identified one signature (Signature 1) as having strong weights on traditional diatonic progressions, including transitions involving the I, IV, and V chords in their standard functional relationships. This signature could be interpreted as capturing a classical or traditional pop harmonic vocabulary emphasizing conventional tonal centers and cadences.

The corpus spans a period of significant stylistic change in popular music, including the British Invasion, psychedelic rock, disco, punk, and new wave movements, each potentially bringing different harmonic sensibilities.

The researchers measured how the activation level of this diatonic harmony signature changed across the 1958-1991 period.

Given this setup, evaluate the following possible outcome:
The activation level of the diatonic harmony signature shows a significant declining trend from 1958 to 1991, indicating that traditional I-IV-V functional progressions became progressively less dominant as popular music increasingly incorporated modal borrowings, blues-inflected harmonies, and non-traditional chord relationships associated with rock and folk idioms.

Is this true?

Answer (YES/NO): YES